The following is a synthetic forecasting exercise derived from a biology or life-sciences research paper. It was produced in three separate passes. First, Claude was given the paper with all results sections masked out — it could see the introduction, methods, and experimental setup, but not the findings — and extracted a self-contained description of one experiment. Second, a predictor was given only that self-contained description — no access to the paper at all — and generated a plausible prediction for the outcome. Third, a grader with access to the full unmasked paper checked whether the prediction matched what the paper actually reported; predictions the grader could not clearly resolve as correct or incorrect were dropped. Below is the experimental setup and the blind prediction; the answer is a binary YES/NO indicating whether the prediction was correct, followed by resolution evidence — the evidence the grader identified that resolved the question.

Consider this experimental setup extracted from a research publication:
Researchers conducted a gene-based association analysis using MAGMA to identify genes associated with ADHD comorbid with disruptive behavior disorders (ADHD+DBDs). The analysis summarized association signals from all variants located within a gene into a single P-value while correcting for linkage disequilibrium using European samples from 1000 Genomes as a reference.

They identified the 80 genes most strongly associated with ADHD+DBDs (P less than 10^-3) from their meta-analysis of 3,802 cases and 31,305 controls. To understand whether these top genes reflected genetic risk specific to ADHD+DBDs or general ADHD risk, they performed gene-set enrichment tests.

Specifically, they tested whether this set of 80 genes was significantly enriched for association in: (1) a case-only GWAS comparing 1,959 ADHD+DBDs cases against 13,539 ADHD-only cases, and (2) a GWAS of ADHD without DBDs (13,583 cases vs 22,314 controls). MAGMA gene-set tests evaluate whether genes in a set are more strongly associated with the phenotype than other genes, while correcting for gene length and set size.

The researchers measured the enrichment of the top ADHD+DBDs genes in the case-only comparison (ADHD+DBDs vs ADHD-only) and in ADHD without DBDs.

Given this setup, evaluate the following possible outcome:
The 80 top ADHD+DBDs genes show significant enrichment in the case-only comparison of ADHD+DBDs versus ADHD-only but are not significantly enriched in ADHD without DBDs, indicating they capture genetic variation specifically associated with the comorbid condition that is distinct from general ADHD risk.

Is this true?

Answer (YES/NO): NO